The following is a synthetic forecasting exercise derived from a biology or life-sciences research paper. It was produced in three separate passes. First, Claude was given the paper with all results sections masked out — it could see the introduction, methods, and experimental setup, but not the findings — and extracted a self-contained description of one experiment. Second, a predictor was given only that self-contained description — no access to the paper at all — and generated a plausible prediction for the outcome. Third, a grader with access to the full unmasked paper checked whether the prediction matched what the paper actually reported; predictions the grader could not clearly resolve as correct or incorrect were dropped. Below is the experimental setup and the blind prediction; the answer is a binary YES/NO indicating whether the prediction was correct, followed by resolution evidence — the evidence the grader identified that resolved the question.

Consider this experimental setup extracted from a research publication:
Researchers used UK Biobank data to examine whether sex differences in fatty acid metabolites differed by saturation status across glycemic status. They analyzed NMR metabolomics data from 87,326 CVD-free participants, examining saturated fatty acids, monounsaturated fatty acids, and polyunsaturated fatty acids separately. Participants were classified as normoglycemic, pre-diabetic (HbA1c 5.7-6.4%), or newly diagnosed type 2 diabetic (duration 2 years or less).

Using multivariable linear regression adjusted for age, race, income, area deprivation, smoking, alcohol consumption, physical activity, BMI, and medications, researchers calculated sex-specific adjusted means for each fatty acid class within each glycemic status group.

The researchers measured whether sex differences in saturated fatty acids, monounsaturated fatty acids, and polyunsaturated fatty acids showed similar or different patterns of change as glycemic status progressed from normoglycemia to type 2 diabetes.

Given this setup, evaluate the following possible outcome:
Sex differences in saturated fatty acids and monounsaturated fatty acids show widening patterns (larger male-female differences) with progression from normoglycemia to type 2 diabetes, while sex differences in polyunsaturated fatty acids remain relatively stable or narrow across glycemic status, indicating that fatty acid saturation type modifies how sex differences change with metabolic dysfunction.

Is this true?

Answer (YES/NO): NO